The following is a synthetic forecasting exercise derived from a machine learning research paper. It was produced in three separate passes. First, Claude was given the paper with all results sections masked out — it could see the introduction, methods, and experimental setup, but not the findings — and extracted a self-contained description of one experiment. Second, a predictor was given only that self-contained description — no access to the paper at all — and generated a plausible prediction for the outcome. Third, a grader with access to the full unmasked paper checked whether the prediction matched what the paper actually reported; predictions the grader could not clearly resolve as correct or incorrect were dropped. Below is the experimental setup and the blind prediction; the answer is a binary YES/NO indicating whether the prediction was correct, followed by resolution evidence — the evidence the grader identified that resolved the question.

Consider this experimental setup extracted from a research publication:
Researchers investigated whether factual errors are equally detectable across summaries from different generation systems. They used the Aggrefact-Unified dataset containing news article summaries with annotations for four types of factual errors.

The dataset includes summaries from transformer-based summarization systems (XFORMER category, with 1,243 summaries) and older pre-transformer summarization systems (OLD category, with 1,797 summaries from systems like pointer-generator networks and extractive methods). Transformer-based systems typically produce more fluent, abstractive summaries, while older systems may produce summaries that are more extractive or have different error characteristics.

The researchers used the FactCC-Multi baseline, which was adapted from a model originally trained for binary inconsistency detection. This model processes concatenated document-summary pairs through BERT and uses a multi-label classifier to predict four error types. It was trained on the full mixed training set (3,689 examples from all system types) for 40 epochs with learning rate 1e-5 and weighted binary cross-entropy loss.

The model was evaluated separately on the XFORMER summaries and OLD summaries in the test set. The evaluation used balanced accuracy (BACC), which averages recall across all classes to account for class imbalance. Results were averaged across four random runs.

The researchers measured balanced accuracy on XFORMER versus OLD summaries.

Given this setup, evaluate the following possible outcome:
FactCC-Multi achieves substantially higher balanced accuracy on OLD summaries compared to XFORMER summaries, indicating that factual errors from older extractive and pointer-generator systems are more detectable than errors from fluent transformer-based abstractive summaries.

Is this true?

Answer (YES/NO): YES